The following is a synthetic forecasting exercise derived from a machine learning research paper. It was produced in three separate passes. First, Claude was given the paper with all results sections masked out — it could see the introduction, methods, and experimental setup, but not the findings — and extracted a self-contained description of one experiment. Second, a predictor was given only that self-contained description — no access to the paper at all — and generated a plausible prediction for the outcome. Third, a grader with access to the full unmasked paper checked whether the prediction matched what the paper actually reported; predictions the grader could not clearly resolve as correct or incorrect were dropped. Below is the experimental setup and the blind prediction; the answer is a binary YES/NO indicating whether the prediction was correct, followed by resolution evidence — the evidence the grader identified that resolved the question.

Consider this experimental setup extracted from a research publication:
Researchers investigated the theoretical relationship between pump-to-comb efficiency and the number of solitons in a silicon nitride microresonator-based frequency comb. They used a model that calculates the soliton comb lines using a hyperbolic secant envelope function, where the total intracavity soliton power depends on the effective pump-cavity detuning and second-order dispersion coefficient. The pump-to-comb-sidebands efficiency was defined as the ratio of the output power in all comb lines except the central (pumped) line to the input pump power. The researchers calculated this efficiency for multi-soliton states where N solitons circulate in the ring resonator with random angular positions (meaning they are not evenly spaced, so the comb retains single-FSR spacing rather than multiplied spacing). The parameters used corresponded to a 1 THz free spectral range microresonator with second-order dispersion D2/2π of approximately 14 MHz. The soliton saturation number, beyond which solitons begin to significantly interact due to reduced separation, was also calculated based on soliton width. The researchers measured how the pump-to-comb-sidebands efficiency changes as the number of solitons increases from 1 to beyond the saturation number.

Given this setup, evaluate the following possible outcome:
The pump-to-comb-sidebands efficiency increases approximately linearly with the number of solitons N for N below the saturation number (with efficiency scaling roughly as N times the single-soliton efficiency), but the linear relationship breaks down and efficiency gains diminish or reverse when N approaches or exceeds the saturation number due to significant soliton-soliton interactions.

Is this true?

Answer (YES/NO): YES